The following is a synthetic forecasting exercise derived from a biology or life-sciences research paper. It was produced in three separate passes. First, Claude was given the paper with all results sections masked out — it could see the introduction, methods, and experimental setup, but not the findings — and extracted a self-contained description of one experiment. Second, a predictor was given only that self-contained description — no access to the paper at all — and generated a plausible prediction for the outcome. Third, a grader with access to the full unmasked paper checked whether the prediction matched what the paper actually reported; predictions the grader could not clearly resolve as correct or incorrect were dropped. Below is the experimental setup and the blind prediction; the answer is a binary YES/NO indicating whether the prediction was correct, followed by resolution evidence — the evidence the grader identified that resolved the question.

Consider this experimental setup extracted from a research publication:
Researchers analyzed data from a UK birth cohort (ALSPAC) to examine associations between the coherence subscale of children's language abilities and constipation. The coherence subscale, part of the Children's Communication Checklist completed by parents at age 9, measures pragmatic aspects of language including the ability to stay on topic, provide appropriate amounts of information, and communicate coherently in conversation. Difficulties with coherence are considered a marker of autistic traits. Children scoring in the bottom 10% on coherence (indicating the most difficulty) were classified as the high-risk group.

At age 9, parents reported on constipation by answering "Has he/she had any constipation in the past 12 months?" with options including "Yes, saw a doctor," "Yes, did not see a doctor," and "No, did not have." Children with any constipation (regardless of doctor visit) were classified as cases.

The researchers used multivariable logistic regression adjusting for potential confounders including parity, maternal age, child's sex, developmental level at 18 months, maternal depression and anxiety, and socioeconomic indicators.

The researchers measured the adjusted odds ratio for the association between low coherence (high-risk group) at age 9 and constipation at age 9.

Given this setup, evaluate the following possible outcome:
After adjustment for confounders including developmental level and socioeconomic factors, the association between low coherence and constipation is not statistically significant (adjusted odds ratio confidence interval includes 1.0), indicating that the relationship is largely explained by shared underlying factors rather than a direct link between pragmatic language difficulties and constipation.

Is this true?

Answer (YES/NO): YES